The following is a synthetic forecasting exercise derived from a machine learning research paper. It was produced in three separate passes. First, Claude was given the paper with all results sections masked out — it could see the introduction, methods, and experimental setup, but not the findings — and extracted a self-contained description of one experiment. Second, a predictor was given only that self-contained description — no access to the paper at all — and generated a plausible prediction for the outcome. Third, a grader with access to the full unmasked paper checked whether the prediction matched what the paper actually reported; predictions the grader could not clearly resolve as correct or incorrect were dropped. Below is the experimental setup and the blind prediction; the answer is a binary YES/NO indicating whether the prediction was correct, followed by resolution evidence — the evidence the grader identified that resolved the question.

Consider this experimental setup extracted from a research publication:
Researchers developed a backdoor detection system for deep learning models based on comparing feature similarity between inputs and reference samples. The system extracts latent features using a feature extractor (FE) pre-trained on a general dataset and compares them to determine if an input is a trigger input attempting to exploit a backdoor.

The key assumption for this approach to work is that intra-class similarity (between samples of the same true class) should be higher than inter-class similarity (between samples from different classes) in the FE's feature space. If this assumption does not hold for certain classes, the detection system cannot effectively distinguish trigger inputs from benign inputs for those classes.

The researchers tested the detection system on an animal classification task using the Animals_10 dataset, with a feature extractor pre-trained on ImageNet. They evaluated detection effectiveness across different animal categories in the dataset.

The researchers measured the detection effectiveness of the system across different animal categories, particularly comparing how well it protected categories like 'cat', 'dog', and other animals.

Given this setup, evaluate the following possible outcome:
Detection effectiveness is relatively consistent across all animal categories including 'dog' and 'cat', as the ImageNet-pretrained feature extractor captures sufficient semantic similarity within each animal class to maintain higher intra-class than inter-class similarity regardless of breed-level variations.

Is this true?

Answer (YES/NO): NO